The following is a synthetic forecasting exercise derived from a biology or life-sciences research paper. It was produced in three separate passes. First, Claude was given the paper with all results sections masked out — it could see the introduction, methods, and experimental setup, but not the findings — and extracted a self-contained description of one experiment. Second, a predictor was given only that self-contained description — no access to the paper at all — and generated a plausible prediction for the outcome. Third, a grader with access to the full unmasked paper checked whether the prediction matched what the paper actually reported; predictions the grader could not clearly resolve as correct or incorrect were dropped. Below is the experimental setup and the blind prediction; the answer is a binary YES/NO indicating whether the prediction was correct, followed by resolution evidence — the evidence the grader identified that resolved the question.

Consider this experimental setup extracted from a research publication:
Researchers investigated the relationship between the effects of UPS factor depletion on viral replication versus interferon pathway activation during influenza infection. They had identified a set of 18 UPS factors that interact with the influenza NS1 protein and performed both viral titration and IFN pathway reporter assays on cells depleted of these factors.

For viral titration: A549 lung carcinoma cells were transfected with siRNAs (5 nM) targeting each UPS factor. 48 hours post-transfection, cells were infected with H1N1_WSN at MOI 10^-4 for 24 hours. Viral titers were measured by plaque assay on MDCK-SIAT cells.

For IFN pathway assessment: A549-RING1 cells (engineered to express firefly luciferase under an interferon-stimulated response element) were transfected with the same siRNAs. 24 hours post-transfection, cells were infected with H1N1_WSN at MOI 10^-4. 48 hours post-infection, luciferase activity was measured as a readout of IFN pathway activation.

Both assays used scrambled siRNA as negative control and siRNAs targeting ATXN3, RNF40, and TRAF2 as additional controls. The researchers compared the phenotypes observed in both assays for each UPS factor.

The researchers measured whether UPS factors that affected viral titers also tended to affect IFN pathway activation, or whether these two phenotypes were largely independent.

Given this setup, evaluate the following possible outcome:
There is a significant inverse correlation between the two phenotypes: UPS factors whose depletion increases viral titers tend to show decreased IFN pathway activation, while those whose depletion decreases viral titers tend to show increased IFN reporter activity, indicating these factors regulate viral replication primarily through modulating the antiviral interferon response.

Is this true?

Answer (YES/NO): NO